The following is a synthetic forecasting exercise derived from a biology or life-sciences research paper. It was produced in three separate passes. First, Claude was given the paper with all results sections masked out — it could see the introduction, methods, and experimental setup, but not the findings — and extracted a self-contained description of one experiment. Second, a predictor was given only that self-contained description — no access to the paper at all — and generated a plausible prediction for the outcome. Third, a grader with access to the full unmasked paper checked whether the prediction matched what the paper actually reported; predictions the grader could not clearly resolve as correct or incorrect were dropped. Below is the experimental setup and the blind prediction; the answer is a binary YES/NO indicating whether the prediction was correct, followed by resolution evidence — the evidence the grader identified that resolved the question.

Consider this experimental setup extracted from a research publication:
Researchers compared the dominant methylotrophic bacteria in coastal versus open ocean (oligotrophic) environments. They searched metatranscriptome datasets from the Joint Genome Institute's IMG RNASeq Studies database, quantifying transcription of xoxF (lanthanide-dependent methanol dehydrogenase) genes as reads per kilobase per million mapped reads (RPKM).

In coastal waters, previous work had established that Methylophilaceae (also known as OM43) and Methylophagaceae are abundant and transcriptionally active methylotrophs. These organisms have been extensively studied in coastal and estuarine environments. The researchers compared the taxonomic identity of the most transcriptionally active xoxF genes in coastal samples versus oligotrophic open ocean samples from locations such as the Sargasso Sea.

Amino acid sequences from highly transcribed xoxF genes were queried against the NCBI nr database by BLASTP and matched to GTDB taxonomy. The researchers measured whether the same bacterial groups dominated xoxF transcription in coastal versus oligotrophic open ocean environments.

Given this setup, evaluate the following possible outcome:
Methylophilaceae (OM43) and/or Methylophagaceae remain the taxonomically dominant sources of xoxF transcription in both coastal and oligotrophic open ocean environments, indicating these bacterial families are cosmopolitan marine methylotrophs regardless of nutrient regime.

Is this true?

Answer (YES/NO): NO